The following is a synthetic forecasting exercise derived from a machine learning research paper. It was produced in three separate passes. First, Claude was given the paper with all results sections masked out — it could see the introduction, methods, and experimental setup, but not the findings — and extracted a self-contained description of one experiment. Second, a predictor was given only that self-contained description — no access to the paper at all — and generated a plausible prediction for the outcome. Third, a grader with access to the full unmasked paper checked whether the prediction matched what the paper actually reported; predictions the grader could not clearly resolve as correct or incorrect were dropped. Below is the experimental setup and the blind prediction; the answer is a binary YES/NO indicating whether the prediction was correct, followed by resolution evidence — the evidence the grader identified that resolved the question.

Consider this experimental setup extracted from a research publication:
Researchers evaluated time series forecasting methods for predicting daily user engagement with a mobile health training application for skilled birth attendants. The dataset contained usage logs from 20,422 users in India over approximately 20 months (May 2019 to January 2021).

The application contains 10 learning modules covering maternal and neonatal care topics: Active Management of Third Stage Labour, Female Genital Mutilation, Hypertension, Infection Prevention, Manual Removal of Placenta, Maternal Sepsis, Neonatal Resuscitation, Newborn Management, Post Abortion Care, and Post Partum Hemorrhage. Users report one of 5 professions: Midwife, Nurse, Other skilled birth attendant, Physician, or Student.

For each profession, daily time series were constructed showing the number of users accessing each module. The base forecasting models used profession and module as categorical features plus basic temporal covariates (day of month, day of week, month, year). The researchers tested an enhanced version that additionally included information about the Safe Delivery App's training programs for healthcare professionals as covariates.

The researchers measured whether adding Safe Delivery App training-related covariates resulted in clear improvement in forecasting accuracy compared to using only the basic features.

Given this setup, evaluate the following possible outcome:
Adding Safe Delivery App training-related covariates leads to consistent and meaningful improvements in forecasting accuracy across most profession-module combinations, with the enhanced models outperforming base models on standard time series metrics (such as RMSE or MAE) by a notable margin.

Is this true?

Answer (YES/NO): NO